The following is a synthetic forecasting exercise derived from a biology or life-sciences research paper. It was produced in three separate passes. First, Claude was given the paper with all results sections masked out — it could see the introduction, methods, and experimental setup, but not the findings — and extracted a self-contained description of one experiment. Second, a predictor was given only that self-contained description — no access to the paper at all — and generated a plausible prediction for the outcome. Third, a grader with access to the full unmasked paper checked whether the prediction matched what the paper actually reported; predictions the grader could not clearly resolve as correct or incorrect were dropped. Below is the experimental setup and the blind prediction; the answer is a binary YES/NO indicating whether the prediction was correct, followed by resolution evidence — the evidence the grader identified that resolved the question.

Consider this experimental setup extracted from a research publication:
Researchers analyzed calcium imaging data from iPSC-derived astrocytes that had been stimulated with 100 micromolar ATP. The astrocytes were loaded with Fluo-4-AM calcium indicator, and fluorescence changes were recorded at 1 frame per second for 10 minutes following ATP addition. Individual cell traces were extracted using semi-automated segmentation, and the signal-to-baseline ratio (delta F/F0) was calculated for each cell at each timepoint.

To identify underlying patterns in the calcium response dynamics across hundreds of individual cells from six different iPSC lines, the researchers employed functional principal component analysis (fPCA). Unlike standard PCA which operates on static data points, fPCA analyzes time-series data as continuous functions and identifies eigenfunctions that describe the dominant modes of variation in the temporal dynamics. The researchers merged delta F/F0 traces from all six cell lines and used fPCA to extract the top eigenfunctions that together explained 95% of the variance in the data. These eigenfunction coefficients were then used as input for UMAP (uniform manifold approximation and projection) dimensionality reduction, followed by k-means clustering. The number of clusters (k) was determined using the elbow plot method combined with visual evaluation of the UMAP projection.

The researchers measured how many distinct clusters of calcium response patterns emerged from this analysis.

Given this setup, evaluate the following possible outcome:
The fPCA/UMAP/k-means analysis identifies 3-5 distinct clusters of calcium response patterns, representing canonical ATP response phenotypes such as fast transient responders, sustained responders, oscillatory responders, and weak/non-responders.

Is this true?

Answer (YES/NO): NO